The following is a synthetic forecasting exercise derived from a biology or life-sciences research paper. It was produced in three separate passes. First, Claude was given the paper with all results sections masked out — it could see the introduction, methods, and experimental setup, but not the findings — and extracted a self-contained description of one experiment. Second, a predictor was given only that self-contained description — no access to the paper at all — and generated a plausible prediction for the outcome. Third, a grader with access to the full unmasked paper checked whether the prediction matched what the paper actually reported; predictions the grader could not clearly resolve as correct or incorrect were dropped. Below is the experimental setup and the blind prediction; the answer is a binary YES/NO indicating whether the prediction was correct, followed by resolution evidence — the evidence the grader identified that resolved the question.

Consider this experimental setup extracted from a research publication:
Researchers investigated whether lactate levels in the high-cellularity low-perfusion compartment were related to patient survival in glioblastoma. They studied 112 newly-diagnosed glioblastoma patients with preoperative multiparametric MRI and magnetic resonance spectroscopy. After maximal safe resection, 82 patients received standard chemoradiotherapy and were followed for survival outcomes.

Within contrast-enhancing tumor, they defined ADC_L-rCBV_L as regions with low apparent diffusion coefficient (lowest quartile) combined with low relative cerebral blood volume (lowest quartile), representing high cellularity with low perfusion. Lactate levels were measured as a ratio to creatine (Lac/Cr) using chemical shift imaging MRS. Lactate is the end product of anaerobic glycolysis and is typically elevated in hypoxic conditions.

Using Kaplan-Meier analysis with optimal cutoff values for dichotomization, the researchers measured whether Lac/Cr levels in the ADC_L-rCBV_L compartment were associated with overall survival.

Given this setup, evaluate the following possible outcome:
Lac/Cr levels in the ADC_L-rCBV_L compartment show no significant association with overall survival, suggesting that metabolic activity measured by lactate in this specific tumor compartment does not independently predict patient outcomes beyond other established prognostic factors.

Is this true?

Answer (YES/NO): YES